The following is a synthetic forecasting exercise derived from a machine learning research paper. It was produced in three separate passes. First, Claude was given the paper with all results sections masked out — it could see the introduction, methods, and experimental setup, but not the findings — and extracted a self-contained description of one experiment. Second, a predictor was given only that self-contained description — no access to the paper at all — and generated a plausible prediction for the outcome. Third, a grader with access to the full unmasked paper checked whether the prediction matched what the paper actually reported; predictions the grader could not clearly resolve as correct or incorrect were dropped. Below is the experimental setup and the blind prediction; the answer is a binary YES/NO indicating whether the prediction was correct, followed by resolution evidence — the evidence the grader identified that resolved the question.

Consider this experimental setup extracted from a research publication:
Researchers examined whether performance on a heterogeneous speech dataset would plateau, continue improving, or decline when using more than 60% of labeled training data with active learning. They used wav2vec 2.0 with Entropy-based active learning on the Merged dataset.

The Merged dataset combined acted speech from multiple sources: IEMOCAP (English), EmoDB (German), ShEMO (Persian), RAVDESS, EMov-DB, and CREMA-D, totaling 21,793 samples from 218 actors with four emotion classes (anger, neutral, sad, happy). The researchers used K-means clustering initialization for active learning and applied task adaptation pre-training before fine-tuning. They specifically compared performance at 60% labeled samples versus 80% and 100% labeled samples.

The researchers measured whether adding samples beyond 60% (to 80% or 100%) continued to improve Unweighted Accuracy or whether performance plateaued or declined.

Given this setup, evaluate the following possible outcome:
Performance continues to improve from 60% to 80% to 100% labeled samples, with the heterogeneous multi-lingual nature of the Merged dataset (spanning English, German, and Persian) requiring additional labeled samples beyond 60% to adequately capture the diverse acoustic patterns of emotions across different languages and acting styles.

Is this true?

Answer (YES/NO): NO